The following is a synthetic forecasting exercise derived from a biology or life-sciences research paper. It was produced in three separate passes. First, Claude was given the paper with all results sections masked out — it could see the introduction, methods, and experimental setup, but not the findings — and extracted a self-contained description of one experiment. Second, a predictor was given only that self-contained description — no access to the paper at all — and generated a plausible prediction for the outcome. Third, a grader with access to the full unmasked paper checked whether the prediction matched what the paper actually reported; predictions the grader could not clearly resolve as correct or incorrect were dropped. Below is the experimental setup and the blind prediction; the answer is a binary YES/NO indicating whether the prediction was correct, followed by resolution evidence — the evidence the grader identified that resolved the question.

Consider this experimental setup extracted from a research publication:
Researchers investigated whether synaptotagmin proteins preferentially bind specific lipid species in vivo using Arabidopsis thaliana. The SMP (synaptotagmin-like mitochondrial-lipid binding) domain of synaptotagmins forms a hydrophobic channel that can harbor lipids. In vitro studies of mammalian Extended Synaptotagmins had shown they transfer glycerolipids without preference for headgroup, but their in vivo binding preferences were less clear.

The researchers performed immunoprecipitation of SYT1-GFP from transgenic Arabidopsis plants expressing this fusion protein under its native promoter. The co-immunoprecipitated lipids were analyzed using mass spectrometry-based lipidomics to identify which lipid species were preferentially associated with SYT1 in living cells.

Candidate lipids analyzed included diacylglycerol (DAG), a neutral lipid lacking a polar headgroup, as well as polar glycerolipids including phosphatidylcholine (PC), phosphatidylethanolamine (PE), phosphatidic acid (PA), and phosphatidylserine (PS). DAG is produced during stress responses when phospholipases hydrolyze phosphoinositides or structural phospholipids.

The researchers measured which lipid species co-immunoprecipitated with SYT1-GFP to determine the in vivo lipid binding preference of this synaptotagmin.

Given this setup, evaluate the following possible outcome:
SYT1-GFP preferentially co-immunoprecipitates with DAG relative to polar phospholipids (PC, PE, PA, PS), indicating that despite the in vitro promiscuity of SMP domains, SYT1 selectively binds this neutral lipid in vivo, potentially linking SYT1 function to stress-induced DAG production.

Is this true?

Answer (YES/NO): YES